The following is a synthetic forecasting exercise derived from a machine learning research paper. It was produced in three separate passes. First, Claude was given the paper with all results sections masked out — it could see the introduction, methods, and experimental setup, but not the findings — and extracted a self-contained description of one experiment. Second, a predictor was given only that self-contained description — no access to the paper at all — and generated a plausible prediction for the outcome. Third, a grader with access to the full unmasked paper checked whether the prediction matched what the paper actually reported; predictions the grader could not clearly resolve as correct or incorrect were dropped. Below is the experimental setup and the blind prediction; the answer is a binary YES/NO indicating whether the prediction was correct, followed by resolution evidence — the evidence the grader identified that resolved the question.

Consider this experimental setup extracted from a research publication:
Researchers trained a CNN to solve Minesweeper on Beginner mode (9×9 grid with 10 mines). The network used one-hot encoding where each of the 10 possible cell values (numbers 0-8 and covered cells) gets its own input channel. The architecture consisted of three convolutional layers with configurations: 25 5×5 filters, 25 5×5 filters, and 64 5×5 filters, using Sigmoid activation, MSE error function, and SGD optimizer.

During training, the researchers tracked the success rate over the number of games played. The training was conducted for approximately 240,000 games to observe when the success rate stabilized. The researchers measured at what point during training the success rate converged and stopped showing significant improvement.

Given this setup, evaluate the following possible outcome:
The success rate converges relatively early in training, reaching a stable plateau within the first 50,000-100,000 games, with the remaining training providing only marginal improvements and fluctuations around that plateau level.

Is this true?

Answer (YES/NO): YES